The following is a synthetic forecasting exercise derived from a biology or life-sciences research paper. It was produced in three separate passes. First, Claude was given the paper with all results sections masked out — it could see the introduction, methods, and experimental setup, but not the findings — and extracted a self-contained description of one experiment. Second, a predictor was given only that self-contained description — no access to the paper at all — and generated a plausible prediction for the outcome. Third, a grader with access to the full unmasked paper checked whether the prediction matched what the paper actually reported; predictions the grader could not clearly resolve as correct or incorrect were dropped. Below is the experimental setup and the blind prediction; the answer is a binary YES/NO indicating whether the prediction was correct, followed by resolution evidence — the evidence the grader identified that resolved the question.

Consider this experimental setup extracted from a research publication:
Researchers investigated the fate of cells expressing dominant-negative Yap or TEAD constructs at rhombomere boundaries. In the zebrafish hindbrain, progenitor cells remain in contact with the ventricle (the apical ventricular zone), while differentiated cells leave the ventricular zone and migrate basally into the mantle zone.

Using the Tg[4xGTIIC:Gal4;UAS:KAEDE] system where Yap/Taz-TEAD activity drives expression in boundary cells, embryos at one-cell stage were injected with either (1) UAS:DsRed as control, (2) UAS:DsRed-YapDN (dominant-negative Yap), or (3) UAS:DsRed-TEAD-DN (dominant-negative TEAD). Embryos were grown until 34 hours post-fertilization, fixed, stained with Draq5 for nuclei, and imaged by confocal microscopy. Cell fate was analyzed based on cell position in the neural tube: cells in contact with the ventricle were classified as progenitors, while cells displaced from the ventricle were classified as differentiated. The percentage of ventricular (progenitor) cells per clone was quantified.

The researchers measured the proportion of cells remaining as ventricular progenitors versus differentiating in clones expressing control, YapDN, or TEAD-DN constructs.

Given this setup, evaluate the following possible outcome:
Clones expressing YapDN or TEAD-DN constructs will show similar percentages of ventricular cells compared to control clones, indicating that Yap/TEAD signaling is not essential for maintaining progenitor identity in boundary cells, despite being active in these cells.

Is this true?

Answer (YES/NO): YES